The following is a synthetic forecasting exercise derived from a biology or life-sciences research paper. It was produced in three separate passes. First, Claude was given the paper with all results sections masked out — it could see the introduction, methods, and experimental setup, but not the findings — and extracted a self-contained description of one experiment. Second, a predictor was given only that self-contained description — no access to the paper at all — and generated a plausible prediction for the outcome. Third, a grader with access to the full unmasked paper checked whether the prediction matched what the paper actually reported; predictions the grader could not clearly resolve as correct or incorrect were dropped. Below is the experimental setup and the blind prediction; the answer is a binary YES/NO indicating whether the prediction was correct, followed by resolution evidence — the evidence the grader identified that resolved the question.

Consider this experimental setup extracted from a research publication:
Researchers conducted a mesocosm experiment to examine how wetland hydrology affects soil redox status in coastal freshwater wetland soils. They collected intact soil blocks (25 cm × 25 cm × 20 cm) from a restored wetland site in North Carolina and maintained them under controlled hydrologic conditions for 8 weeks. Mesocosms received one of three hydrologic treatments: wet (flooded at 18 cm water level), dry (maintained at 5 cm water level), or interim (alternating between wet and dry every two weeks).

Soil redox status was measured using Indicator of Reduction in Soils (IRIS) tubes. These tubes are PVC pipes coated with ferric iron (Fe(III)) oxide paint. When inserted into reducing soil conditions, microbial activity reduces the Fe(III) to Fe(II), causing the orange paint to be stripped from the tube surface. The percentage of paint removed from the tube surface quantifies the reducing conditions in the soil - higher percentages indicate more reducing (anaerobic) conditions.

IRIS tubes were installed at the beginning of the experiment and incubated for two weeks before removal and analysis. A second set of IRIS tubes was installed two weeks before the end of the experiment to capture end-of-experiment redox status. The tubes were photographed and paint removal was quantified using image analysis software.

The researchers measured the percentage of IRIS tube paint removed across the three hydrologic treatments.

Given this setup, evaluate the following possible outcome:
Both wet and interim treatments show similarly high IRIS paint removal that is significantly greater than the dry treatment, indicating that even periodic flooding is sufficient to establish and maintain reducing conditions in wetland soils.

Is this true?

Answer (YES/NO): NO